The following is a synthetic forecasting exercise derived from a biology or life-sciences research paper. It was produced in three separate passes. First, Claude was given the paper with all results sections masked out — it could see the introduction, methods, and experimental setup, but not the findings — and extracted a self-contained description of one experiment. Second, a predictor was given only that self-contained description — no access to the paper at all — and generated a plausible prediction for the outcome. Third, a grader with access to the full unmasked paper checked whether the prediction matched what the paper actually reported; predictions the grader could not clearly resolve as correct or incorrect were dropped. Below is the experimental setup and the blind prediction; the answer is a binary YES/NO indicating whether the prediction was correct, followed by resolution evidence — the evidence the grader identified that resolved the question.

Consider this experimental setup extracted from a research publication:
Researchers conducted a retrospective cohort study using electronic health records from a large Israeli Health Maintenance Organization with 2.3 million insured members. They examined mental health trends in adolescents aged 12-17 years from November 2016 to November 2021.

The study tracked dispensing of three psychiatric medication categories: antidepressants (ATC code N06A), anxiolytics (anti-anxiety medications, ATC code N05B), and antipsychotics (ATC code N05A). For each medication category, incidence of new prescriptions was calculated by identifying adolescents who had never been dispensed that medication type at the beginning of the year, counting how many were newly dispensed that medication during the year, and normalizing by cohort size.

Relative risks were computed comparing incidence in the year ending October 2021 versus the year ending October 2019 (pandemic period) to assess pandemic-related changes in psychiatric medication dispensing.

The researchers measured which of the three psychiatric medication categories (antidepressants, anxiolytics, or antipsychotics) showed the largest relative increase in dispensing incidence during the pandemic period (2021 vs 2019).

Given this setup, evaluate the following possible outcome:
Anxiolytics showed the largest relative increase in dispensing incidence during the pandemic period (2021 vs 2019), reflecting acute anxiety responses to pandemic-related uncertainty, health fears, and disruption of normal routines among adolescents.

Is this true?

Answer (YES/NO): NO